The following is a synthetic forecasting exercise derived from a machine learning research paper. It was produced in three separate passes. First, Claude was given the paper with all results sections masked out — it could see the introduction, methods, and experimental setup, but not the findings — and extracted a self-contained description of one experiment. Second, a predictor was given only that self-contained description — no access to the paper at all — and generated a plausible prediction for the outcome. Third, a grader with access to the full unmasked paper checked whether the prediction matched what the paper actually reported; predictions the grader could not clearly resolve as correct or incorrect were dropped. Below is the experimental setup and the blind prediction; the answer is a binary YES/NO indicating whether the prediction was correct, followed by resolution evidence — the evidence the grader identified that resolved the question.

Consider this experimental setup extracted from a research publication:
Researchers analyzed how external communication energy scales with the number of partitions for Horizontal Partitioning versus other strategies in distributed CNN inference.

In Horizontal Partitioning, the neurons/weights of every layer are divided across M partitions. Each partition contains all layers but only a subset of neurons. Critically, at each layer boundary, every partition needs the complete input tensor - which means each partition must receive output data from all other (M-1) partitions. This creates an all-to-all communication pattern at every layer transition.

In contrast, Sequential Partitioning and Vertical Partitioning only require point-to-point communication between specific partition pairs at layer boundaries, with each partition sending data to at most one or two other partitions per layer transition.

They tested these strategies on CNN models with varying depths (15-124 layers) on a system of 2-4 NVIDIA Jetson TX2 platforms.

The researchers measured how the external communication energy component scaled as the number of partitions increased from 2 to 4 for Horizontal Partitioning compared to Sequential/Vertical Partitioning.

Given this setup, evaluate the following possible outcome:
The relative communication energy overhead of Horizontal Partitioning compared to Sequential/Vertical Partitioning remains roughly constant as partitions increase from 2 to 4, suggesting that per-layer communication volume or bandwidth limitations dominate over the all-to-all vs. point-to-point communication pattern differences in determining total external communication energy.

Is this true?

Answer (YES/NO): NO